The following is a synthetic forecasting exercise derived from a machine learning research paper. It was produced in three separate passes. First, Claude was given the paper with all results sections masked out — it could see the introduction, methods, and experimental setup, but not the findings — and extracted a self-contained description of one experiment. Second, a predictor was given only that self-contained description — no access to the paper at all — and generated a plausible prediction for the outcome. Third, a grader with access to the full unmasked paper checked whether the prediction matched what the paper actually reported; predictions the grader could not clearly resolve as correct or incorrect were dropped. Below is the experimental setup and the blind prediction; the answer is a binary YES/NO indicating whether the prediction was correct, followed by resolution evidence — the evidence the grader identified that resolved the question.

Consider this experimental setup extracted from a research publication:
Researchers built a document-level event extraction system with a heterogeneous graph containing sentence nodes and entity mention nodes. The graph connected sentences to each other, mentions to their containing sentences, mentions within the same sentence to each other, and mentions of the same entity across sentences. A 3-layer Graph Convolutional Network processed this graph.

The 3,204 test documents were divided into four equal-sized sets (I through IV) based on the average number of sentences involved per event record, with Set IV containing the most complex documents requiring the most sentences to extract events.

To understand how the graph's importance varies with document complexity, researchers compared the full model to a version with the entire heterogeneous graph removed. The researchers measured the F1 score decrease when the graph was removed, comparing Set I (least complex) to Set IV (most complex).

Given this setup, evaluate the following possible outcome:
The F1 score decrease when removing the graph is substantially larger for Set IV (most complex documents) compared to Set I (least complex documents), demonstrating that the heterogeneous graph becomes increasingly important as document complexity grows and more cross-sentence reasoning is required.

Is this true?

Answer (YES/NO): YES